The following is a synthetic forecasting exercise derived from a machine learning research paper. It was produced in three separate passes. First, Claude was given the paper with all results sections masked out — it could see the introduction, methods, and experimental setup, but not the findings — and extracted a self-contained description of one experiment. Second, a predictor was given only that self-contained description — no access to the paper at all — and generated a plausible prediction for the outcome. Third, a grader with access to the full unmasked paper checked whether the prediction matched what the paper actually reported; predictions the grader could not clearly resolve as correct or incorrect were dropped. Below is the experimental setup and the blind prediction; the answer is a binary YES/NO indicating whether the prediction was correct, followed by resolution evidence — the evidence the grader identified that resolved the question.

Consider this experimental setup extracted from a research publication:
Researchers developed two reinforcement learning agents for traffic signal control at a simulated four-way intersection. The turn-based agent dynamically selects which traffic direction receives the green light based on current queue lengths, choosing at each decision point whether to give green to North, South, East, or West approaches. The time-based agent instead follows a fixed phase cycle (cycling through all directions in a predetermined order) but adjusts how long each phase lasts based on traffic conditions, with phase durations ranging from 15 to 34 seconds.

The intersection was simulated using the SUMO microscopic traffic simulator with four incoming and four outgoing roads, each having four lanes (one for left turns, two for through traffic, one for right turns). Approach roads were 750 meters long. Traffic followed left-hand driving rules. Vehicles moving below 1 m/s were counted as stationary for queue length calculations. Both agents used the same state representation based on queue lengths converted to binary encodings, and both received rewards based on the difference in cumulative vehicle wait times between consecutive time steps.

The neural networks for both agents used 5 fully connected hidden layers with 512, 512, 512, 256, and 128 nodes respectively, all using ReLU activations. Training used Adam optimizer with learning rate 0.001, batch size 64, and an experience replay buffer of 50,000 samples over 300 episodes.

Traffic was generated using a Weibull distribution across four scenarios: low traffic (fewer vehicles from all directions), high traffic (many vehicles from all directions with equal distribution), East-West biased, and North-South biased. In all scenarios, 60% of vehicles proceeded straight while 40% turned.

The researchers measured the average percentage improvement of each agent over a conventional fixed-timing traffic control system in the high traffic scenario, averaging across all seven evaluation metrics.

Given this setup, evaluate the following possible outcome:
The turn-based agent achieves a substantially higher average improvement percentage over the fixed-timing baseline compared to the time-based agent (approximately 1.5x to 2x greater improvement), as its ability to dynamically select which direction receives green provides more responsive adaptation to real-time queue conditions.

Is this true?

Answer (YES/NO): NO